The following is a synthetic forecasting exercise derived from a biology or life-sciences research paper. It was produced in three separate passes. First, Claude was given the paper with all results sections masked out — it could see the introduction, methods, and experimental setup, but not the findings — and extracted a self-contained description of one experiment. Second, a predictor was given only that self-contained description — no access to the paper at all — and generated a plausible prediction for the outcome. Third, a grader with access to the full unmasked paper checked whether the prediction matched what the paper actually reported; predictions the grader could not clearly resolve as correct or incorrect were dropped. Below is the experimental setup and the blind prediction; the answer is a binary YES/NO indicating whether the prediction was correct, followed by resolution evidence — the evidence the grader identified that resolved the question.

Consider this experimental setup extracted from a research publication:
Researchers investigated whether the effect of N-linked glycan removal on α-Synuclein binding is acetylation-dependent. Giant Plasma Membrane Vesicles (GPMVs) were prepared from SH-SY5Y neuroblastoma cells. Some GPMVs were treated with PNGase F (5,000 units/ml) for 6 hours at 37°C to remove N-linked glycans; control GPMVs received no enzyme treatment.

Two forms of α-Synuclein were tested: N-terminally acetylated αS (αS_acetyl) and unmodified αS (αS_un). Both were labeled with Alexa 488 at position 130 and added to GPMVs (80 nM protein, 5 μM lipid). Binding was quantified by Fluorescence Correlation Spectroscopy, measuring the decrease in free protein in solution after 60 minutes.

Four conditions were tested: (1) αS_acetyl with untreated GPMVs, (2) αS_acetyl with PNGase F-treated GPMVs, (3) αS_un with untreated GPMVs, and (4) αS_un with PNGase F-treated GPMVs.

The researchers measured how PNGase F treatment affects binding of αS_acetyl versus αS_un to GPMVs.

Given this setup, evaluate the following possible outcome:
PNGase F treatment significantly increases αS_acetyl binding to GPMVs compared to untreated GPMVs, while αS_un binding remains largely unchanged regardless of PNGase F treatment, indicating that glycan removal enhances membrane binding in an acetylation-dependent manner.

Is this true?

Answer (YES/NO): NO